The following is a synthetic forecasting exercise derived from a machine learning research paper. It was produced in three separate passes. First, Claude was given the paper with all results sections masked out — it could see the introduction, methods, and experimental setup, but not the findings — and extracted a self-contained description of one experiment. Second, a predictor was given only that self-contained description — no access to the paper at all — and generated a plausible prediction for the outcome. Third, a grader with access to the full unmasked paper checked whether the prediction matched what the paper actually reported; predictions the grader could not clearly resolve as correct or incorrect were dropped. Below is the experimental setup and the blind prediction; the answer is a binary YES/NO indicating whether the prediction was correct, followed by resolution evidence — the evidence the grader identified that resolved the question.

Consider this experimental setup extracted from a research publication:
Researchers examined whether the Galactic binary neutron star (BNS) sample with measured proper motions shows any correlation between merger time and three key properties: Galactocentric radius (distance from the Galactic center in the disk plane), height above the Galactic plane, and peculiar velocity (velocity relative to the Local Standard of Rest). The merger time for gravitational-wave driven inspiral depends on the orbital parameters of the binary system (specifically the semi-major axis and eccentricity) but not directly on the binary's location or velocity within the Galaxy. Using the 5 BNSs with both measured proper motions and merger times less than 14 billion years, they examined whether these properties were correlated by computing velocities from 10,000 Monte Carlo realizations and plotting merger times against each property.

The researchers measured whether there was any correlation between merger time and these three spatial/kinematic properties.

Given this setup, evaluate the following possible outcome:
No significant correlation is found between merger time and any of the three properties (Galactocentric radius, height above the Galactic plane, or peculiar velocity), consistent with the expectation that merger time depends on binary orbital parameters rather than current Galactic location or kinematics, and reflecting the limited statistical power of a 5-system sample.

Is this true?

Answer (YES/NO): YES